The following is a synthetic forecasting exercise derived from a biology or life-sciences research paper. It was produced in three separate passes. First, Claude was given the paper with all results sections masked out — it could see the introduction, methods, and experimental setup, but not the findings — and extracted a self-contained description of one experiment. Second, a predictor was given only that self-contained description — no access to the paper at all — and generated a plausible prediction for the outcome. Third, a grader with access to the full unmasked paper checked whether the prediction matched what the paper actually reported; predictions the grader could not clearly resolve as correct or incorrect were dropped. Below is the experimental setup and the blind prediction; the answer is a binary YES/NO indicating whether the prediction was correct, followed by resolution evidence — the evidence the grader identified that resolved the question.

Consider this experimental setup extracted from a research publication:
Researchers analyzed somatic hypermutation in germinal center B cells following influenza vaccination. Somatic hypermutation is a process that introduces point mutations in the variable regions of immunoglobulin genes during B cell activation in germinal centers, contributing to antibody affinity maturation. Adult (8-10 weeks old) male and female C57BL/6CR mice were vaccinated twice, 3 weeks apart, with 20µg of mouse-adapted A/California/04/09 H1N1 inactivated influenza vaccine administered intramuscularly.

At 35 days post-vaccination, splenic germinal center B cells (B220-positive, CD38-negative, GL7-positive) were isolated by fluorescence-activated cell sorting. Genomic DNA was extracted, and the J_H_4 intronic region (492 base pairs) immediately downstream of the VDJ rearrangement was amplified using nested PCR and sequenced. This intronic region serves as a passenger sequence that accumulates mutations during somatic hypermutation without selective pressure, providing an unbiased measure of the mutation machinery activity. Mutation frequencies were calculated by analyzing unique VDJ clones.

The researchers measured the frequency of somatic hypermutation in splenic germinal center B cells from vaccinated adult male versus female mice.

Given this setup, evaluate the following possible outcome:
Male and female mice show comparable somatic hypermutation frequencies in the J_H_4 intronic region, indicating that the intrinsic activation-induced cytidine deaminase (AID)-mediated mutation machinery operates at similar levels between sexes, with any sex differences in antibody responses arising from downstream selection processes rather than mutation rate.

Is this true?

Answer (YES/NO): NO